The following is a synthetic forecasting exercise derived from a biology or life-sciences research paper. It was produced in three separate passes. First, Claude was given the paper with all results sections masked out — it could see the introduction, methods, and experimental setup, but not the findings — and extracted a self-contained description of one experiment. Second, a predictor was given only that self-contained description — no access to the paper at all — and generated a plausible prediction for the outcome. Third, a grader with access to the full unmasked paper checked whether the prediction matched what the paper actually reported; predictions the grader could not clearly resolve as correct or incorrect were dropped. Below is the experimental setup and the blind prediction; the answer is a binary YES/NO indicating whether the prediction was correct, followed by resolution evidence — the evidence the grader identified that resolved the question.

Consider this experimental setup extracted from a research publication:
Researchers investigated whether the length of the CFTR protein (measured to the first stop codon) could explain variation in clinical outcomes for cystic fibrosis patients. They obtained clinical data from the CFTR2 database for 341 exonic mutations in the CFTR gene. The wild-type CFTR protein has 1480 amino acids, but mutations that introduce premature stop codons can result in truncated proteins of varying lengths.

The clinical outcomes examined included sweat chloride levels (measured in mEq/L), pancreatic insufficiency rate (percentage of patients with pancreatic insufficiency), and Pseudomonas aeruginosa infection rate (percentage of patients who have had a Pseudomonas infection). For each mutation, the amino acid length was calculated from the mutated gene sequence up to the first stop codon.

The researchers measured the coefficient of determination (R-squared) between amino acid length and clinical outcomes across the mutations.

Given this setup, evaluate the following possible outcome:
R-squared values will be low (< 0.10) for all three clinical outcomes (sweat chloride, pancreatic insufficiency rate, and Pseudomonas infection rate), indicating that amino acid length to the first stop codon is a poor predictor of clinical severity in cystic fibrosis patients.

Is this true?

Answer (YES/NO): NO